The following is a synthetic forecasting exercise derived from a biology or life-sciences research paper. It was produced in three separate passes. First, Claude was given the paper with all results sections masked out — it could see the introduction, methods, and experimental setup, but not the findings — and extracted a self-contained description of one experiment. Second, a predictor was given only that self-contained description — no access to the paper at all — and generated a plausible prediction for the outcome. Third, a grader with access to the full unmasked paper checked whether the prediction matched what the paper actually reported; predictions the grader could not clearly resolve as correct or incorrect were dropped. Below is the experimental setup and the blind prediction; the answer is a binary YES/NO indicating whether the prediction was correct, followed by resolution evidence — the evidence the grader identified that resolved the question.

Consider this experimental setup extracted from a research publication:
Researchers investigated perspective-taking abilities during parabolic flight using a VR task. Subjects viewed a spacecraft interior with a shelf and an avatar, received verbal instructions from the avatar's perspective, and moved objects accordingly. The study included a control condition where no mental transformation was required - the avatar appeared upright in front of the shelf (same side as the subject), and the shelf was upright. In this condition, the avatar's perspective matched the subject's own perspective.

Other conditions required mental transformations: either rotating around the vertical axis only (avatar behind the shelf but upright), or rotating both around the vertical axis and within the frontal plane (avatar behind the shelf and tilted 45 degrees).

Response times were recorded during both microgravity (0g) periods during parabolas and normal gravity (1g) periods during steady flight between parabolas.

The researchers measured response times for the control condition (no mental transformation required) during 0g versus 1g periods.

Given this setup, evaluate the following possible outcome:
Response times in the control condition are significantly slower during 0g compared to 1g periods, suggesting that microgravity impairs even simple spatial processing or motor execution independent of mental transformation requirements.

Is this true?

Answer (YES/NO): NO